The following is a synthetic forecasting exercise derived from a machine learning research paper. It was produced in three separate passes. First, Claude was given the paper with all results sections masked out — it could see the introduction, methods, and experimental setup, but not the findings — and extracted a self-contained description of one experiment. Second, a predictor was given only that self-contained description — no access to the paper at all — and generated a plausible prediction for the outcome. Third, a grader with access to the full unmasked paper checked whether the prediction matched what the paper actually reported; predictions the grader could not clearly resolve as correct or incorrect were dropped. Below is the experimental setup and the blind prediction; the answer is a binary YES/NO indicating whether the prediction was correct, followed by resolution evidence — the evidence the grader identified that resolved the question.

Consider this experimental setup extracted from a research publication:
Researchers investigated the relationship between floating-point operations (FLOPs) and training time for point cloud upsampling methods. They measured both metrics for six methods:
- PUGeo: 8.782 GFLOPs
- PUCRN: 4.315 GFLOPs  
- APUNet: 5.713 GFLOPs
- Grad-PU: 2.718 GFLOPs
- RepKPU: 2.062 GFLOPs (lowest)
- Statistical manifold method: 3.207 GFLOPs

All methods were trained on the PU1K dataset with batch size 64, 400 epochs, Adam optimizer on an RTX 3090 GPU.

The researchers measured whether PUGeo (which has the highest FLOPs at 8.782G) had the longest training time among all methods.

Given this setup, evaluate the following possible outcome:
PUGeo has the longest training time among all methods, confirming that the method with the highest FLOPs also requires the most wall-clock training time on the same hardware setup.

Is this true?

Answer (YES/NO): NO